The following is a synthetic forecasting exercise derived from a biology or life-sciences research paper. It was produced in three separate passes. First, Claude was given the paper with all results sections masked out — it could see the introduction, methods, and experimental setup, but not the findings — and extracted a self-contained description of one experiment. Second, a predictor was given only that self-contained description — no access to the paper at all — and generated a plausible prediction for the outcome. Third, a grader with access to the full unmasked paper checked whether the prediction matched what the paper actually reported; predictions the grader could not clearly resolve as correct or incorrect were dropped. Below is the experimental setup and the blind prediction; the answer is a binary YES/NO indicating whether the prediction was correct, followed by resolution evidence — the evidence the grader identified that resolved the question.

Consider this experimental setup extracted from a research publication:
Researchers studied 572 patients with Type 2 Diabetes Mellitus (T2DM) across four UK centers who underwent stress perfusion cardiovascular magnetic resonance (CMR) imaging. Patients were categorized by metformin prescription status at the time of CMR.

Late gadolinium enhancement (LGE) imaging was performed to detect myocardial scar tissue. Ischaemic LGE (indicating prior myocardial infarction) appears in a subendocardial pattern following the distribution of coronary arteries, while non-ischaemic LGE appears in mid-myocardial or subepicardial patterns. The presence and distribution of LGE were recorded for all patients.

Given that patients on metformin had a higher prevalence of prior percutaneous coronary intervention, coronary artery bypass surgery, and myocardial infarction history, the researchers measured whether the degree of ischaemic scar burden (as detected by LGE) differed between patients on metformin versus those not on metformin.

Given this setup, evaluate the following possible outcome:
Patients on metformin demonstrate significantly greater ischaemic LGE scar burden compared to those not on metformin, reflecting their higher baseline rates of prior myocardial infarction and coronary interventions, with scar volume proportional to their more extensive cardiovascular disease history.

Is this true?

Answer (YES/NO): NO